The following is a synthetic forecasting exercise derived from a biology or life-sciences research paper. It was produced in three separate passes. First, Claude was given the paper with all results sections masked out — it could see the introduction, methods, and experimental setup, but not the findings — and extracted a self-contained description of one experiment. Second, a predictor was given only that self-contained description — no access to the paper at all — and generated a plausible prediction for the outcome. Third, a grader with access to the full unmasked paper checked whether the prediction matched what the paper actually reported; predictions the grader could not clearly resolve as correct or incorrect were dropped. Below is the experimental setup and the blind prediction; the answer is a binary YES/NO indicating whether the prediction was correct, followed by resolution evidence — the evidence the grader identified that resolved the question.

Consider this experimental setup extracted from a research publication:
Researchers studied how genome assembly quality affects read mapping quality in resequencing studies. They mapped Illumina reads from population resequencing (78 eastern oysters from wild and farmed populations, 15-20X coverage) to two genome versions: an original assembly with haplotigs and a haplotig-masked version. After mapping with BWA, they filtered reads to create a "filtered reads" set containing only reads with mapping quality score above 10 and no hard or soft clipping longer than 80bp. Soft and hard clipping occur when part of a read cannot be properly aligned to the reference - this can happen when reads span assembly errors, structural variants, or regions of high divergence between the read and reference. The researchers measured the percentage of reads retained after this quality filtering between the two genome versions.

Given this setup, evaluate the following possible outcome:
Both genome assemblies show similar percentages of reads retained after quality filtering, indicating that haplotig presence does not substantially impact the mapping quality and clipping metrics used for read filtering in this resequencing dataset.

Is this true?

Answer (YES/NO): YES